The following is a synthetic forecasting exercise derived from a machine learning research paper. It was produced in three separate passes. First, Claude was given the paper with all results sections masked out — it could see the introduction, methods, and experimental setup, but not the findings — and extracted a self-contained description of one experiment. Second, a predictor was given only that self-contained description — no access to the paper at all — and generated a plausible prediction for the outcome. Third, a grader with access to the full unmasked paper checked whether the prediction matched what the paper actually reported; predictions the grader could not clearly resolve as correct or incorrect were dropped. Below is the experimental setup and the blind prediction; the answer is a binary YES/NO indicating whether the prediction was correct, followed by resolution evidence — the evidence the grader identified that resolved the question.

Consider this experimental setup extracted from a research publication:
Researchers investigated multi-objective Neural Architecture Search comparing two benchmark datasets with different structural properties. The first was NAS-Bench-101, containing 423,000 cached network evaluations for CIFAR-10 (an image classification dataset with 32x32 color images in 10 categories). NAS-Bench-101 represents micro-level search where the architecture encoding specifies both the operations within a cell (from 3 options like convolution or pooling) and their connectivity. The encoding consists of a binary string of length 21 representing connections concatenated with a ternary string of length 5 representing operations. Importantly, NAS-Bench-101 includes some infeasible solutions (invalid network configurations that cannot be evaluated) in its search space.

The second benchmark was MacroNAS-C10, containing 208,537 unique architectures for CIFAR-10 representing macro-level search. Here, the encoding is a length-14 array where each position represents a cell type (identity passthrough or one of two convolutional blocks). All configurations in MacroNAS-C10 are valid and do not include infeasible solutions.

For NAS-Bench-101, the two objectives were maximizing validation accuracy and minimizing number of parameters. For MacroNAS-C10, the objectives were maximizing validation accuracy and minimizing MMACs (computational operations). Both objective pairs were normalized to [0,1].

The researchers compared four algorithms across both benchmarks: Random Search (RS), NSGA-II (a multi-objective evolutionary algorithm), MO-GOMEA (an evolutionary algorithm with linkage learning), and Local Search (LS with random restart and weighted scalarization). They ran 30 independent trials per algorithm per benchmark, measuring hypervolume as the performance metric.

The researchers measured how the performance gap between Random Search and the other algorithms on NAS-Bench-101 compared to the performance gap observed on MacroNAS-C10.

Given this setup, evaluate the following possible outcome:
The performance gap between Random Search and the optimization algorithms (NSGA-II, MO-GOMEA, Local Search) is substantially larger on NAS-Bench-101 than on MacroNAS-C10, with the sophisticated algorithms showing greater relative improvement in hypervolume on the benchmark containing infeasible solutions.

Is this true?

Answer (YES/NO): NO